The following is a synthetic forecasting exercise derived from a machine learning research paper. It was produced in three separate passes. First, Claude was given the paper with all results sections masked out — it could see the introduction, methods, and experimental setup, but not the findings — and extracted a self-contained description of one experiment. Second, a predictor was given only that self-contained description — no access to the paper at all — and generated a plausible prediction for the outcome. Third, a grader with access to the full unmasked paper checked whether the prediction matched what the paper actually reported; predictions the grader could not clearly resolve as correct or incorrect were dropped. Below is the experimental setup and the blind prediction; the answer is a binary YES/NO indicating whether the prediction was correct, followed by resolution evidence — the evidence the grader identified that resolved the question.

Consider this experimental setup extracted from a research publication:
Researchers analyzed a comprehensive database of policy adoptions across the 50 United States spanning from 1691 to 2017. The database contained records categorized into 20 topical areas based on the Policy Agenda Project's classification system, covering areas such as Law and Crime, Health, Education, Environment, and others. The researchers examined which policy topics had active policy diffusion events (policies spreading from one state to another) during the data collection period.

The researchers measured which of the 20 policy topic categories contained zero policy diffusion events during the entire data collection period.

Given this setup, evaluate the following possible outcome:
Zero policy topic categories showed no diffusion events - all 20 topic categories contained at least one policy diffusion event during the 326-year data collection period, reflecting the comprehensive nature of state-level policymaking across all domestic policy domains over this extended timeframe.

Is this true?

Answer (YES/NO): NO